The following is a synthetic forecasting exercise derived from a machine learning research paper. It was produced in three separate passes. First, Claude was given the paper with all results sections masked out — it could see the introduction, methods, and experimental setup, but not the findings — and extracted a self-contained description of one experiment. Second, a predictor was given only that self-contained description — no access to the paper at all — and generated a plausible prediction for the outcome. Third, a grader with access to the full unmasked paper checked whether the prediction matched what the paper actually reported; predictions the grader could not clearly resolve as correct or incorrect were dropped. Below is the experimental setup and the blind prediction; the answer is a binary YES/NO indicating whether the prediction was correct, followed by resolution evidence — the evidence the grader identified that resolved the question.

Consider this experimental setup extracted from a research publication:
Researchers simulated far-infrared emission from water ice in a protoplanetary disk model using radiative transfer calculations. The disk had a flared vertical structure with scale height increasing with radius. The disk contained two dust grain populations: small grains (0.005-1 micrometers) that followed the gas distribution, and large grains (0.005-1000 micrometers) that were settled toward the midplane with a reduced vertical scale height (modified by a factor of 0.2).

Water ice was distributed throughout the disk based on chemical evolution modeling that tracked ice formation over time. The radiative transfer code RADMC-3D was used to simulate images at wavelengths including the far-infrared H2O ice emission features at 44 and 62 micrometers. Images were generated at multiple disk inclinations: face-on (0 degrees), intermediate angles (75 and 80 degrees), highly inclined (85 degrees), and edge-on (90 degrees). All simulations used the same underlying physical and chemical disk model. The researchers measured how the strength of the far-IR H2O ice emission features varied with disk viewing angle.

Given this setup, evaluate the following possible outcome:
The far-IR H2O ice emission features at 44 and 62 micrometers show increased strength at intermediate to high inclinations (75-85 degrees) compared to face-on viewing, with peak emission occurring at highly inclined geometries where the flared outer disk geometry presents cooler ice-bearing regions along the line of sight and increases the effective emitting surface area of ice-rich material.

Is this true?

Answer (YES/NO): NO